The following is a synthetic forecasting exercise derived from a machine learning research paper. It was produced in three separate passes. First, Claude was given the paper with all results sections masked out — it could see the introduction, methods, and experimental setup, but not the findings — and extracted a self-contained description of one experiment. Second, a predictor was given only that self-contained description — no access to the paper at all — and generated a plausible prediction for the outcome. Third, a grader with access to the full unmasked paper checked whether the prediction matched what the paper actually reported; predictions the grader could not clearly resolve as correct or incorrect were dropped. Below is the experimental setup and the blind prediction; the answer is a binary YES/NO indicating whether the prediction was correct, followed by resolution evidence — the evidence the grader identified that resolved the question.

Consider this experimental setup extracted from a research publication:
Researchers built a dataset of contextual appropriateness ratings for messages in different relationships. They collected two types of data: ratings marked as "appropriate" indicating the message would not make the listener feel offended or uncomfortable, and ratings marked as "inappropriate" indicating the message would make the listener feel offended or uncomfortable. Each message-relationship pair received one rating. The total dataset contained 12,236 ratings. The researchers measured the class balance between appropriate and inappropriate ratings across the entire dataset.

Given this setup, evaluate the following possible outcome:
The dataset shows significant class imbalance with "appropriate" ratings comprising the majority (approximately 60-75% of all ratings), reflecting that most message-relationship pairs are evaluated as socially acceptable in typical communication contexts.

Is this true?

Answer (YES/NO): YES